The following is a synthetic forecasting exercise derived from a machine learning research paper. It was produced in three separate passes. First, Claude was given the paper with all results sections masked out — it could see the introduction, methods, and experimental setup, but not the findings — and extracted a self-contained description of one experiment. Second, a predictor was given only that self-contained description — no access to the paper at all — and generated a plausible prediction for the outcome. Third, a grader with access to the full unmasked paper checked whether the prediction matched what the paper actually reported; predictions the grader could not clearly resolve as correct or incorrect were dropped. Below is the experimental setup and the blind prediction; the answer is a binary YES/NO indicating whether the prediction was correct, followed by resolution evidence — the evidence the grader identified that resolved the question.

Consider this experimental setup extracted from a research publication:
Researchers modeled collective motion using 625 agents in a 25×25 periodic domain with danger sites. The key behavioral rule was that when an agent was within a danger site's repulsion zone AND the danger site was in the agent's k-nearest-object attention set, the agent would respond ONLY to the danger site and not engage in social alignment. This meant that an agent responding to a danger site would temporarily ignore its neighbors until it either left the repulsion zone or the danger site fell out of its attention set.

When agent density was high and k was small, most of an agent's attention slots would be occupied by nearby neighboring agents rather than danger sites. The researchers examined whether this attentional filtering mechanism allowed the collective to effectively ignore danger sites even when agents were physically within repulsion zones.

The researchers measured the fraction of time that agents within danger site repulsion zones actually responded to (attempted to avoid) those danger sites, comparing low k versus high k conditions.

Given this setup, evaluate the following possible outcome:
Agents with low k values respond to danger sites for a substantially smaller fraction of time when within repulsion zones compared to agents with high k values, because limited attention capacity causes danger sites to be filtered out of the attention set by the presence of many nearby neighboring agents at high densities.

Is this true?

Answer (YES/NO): YES